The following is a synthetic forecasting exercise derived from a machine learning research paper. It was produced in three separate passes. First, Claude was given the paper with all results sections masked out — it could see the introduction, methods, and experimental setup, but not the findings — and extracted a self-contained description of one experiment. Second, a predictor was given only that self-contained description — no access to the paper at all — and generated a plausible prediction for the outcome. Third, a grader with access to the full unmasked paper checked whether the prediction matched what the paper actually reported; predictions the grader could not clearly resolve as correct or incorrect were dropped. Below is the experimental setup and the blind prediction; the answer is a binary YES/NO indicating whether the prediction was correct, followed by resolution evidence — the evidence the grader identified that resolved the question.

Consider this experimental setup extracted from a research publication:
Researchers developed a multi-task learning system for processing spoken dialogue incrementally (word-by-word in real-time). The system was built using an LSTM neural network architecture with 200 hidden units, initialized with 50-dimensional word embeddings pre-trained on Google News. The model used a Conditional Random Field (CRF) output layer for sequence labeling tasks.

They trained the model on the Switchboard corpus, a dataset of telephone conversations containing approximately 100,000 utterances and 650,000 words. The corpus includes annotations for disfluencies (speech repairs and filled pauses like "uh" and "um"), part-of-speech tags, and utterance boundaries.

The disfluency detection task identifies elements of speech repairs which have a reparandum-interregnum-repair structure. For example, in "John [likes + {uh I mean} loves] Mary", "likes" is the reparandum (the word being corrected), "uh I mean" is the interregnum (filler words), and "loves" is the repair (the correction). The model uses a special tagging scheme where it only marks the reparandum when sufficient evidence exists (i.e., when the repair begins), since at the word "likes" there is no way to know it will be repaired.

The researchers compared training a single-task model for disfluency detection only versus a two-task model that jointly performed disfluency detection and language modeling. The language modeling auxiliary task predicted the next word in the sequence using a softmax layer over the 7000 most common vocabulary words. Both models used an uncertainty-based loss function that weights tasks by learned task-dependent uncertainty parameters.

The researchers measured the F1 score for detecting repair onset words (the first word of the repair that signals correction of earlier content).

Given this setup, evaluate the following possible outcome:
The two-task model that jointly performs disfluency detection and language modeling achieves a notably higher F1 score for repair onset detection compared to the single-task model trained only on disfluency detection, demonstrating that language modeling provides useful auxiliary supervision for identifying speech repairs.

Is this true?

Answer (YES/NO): NO